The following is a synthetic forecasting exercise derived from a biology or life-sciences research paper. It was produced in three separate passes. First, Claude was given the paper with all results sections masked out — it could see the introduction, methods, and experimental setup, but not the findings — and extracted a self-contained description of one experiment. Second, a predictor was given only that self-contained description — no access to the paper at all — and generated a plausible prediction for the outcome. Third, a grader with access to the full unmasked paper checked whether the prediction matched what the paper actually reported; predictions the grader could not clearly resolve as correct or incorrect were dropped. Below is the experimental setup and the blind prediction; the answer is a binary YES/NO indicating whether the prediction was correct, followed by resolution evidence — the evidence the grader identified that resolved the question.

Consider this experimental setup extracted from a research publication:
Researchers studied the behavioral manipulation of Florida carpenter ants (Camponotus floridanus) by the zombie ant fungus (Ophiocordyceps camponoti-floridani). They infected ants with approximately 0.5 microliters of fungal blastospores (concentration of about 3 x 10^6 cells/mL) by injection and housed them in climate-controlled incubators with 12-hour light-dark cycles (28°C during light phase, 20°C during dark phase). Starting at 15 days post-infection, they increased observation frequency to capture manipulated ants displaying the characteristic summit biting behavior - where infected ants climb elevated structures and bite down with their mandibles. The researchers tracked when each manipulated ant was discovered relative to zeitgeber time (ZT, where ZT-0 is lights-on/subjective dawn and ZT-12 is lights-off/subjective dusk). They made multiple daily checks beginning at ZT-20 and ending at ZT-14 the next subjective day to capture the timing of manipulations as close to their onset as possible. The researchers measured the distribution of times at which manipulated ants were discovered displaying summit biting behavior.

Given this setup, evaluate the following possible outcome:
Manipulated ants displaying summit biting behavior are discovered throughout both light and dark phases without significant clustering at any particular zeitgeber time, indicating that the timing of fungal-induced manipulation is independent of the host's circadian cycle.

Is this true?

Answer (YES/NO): NO